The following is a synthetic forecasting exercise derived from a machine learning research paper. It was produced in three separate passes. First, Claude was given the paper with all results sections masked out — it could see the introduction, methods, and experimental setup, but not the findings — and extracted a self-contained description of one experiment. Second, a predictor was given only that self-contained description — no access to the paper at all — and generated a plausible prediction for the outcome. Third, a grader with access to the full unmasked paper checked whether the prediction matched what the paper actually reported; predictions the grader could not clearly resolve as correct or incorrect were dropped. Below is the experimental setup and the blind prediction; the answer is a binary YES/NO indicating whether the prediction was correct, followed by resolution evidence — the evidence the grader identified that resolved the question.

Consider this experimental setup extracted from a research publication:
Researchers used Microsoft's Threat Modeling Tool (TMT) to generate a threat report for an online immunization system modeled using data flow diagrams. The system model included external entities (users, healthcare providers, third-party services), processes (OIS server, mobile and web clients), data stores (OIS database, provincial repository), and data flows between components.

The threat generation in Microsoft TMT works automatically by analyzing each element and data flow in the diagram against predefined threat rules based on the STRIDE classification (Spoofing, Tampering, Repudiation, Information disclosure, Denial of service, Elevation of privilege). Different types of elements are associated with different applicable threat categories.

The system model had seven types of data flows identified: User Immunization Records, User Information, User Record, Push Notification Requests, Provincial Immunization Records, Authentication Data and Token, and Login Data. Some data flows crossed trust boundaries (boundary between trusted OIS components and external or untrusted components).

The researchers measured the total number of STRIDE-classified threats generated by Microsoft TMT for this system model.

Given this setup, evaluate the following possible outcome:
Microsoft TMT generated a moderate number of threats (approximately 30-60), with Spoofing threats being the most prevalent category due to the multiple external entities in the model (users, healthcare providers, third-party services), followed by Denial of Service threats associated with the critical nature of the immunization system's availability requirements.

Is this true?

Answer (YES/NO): NO